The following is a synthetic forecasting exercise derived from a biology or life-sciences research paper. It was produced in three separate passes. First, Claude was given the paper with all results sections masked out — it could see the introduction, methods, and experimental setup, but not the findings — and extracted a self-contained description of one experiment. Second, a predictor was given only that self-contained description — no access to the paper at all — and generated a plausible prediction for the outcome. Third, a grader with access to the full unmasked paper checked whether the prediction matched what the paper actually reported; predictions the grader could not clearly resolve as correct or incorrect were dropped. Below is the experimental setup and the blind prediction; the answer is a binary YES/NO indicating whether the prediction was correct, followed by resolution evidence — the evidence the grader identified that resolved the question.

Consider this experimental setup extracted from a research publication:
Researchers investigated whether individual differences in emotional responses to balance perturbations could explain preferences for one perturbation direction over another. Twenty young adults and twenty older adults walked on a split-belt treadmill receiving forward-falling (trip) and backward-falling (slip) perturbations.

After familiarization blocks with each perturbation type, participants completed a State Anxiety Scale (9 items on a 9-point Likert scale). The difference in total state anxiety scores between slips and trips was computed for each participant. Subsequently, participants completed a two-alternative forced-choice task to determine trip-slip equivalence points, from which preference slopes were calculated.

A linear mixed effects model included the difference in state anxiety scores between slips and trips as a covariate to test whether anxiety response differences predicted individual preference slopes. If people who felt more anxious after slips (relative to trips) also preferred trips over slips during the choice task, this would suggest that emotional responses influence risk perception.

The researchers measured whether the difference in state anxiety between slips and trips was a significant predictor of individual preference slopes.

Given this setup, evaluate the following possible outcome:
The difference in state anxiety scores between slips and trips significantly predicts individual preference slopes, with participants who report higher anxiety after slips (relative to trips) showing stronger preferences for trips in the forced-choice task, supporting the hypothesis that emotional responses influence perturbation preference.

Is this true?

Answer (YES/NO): NO